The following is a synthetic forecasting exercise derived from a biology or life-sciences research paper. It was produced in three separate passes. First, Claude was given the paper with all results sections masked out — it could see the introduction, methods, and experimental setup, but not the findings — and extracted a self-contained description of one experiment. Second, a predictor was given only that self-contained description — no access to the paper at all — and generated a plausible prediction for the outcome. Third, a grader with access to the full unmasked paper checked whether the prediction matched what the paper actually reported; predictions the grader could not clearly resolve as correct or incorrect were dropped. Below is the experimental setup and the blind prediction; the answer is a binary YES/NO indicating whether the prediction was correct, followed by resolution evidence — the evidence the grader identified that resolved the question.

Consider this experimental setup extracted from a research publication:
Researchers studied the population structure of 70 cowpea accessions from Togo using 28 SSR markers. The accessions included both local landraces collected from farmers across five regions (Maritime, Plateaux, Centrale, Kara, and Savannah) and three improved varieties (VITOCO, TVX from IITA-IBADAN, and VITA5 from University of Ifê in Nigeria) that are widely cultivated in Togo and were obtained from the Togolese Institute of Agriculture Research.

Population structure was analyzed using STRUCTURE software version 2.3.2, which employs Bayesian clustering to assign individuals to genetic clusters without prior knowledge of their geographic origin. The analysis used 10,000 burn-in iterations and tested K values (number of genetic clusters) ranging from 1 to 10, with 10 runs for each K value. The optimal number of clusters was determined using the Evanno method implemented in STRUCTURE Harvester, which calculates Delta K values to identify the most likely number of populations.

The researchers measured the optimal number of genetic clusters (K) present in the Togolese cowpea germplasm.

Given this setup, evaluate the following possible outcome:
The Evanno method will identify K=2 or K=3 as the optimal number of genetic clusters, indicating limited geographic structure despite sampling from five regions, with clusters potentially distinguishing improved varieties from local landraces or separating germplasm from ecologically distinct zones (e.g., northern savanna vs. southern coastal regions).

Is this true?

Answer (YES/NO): YES